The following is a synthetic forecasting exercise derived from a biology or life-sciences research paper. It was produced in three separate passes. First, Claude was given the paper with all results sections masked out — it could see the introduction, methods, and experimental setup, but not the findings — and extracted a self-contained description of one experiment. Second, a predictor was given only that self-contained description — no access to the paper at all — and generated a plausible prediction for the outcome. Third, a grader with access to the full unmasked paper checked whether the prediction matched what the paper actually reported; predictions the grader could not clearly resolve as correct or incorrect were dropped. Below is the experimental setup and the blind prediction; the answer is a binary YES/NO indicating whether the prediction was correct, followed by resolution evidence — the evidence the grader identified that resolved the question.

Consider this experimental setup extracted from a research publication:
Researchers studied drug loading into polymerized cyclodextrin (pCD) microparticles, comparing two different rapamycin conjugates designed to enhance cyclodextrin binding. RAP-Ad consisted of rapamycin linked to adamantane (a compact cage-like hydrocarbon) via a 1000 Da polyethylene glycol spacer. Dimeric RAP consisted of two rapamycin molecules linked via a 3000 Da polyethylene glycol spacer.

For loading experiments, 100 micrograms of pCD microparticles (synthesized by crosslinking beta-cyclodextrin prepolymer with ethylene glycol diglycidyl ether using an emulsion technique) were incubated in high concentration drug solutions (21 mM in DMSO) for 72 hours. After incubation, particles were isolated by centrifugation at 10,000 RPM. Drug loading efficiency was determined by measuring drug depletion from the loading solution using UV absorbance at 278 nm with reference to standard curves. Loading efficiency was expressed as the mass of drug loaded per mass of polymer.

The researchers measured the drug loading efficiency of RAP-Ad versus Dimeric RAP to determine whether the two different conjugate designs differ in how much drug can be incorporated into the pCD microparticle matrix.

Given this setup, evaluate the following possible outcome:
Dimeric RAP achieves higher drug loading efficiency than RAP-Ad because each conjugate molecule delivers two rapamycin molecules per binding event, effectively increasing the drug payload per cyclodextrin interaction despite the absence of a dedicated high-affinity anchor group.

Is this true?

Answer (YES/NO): NO